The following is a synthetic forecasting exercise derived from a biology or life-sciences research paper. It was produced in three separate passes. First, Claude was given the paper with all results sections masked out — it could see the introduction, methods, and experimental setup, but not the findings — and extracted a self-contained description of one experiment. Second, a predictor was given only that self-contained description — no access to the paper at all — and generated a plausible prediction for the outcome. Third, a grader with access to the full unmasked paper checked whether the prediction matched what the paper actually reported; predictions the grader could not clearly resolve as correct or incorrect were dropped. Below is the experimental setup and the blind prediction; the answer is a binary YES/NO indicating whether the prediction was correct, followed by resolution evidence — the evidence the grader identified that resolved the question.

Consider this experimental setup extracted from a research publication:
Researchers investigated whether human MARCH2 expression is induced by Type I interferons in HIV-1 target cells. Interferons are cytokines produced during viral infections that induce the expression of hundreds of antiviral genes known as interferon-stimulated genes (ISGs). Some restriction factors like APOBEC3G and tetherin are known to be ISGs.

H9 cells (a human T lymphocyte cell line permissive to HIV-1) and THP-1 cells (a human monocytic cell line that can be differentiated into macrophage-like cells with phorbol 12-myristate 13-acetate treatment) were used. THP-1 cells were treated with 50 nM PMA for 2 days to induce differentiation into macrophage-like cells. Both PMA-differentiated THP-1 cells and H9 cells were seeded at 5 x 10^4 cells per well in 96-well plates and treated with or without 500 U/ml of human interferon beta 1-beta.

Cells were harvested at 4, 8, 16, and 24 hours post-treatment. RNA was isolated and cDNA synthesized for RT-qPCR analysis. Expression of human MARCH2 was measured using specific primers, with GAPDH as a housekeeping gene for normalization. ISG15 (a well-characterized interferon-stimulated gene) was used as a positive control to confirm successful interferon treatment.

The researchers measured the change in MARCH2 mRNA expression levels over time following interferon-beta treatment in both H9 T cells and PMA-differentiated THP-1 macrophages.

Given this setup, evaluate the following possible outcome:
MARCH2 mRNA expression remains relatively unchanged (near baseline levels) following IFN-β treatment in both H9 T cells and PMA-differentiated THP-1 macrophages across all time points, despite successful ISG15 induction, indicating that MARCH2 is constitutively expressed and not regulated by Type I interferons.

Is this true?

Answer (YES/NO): YES